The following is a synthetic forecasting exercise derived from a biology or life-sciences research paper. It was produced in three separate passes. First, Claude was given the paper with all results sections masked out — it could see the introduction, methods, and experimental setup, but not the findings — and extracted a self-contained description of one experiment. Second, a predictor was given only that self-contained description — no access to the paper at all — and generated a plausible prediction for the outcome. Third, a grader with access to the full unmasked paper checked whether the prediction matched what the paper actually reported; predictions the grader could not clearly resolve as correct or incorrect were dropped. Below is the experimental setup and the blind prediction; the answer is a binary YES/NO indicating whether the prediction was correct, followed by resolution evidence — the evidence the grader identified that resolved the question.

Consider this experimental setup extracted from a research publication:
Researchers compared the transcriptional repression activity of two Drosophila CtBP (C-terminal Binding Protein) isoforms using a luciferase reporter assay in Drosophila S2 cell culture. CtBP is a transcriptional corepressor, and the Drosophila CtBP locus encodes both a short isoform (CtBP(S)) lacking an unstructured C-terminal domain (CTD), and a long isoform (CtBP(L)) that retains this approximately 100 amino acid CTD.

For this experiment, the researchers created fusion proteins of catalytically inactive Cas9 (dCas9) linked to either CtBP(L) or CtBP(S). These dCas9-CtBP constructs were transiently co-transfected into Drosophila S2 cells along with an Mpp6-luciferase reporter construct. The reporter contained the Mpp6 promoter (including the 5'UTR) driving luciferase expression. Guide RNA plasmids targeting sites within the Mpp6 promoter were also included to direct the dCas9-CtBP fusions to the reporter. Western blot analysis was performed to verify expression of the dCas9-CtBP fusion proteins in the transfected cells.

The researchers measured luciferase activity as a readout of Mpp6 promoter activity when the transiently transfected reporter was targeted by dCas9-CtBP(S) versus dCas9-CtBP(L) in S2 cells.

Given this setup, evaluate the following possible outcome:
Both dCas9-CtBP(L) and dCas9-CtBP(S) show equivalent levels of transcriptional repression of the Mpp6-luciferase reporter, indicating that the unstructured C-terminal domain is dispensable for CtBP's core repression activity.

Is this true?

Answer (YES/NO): YES